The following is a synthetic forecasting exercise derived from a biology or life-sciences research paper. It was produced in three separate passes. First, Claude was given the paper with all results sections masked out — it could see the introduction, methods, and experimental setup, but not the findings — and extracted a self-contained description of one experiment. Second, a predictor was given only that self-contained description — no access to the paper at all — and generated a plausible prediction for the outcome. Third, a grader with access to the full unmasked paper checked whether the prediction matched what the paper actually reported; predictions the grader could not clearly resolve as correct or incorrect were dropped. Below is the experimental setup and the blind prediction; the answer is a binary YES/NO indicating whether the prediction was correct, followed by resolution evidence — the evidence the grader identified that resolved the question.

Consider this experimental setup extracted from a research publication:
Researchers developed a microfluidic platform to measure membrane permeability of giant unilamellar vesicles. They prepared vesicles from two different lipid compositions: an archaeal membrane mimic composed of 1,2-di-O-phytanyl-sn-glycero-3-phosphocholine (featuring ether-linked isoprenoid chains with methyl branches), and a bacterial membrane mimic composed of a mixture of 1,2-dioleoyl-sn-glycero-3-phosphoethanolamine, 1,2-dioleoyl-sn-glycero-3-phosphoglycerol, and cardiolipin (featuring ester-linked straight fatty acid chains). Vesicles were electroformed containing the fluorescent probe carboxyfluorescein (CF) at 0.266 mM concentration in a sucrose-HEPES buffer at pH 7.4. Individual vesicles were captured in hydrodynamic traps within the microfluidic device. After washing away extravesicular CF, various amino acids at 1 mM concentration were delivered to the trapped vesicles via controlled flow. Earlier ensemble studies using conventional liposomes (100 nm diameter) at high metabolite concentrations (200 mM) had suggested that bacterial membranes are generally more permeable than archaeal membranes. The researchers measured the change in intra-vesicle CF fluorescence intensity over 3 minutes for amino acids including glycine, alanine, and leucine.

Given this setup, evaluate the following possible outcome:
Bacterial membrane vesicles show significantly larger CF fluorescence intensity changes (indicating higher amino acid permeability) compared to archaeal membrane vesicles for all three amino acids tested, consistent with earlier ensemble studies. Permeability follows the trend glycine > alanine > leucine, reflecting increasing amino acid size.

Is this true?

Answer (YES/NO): NO